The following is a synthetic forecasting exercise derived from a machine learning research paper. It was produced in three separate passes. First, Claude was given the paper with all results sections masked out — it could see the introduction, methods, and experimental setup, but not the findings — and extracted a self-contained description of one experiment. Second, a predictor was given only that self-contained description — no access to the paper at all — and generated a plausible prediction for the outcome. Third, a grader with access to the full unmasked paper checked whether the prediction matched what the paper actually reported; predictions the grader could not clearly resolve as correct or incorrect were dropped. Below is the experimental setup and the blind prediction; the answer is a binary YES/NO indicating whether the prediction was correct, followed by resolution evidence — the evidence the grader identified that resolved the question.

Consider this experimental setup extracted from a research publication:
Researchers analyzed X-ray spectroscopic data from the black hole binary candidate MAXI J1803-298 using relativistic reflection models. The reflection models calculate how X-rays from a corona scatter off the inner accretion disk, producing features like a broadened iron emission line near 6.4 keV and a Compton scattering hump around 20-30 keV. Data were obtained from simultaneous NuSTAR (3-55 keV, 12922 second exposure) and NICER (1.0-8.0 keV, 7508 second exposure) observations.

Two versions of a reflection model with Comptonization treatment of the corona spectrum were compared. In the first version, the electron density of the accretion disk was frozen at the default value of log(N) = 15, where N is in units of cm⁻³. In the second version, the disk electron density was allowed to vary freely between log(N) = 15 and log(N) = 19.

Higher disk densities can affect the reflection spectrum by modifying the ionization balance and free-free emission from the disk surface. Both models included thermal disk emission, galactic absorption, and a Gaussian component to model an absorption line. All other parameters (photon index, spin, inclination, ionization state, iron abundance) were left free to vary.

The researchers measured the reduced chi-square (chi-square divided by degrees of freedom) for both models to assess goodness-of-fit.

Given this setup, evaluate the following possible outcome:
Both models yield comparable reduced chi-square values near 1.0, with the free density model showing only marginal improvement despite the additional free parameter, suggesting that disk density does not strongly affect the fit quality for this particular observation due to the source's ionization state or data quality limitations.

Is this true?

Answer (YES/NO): NO